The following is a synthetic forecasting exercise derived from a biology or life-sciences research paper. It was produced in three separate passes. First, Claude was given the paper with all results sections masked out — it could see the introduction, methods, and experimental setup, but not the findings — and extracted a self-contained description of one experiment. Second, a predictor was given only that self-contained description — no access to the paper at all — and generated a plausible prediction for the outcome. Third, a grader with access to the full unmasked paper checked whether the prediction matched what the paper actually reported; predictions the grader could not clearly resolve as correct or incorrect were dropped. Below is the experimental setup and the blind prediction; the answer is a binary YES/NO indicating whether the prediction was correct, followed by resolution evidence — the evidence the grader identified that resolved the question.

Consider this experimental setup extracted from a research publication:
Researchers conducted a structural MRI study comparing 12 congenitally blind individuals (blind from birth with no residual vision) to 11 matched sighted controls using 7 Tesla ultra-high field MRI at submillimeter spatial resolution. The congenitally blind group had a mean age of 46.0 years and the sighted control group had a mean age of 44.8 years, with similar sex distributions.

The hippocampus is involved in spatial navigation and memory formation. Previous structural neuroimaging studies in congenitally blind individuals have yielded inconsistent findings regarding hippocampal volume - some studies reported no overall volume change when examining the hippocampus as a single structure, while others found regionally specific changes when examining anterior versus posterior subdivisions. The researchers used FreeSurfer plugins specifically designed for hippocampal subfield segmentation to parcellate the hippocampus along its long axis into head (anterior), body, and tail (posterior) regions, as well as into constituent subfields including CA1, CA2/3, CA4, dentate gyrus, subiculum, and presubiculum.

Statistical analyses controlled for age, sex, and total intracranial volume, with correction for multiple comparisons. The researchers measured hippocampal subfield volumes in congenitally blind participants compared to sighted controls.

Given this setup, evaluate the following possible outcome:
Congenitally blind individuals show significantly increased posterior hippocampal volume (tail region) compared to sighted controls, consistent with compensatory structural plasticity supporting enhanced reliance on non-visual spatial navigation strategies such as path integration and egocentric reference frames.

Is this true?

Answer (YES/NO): NO